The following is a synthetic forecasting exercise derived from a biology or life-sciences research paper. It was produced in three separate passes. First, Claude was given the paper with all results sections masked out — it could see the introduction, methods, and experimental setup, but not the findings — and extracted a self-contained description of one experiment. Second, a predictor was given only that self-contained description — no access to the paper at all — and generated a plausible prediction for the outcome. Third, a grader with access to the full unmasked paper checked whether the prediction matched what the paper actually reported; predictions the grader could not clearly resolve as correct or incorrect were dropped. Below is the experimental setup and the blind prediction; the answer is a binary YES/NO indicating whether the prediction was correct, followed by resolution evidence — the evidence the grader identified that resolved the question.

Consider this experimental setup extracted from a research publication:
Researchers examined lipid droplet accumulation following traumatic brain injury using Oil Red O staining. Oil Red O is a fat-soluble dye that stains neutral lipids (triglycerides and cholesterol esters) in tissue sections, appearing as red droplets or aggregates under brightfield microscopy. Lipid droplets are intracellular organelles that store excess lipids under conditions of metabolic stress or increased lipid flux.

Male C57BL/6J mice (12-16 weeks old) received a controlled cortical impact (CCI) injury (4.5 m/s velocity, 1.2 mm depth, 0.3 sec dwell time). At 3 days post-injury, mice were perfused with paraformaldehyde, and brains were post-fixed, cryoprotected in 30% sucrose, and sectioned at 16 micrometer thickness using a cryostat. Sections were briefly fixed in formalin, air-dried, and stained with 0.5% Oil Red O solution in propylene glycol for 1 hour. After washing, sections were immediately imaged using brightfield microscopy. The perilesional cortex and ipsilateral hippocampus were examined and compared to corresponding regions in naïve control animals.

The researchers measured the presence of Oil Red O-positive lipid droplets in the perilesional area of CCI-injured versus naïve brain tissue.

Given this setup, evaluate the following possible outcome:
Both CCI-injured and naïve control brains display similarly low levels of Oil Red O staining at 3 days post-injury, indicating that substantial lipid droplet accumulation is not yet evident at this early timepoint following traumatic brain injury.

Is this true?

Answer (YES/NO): NO